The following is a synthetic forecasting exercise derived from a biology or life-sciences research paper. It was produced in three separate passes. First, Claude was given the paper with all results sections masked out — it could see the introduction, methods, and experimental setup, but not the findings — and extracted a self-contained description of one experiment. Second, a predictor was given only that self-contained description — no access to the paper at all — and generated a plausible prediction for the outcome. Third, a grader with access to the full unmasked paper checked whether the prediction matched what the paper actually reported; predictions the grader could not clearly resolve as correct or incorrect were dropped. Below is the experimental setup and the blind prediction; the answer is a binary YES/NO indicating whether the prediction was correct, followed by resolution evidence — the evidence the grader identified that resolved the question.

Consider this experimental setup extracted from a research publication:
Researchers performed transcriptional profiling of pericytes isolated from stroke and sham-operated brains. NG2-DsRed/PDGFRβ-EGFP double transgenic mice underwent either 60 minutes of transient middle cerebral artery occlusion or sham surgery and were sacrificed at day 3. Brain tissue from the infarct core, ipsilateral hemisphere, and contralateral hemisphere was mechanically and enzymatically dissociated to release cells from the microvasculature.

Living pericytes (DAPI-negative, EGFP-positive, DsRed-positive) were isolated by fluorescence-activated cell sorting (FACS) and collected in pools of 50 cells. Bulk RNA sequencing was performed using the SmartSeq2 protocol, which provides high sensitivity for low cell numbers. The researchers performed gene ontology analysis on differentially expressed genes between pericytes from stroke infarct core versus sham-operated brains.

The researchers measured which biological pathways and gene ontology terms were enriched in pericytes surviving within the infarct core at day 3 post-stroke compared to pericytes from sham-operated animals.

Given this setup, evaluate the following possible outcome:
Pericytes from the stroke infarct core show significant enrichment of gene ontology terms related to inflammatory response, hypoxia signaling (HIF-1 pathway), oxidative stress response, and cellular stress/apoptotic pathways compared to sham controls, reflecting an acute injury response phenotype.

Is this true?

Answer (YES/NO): NO